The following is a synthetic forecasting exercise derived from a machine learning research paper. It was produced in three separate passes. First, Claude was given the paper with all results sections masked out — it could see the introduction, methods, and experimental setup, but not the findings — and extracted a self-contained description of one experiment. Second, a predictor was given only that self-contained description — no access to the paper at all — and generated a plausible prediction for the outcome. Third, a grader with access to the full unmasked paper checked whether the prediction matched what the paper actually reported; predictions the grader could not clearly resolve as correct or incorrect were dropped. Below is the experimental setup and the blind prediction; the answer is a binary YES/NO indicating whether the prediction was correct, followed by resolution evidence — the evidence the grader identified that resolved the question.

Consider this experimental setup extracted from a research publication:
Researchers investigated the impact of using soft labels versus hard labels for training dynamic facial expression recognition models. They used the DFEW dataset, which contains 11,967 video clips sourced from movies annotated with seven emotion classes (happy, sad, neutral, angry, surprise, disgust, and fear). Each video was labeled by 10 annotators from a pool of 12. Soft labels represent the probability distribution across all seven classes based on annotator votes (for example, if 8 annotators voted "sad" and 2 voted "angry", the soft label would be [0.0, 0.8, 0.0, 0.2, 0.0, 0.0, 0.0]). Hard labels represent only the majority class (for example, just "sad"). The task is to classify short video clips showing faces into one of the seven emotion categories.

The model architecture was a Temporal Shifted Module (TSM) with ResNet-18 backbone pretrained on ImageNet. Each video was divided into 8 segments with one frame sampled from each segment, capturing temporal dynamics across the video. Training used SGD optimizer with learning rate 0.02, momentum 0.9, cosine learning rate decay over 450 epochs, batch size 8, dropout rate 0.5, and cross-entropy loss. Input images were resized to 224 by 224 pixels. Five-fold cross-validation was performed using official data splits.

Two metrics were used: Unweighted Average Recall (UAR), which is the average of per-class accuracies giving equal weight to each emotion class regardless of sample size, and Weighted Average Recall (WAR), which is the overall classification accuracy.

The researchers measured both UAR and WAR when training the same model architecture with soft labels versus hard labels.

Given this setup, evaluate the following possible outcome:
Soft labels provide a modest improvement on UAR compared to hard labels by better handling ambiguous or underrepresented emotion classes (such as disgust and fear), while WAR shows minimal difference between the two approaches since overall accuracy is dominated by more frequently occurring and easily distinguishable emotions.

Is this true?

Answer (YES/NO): NO